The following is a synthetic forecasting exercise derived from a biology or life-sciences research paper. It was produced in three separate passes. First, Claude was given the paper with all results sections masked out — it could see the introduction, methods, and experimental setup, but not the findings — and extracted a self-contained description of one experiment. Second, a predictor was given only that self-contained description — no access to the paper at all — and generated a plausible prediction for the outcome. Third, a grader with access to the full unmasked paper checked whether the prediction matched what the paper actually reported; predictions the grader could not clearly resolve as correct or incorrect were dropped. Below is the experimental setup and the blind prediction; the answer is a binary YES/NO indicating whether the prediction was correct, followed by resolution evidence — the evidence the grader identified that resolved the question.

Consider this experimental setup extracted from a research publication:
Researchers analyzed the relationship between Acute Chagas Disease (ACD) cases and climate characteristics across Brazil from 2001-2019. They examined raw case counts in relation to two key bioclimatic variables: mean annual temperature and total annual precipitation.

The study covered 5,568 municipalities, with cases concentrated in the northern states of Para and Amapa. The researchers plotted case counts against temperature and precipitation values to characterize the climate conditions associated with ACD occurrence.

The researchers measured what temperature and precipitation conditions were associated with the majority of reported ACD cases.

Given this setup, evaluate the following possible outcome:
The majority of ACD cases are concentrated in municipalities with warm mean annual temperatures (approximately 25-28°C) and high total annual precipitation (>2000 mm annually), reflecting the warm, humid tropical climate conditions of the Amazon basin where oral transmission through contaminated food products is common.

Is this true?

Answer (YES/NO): YES